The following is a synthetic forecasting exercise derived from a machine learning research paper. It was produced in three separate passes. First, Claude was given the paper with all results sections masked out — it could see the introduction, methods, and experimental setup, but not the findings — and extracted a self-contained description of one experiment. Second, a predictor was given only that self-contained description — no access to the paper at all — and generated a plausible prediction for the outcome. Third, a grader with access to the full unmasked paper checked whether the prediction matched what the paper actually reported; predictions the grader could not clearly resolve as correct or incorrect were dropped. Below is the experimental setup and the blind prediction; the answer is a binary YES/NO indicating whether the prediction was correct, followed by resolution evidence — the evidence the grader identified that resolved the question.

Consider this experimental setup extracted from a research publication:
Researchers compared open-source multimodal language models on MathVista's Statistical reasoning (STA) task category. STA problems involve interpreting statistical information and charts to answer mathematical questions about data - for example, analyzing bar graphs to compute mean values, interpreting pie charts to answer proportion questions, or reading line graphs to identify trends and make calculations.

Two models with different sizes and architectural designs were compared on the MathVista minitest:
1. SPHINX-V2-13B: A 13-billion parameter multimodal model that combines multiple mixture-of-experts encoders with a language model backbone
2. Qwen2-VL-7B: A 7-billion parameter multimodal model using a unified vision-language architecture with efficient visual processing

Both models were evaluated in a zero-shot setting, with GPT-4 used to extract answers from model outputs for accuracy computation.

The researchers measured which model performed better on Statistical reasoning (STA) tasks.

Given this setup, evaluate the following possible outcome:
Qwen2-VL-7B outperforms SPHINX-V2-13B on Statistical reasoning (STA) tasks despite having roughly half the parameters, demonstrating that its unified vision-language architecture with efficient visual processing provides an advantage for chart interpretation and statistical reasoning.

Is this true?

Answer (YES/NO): YES